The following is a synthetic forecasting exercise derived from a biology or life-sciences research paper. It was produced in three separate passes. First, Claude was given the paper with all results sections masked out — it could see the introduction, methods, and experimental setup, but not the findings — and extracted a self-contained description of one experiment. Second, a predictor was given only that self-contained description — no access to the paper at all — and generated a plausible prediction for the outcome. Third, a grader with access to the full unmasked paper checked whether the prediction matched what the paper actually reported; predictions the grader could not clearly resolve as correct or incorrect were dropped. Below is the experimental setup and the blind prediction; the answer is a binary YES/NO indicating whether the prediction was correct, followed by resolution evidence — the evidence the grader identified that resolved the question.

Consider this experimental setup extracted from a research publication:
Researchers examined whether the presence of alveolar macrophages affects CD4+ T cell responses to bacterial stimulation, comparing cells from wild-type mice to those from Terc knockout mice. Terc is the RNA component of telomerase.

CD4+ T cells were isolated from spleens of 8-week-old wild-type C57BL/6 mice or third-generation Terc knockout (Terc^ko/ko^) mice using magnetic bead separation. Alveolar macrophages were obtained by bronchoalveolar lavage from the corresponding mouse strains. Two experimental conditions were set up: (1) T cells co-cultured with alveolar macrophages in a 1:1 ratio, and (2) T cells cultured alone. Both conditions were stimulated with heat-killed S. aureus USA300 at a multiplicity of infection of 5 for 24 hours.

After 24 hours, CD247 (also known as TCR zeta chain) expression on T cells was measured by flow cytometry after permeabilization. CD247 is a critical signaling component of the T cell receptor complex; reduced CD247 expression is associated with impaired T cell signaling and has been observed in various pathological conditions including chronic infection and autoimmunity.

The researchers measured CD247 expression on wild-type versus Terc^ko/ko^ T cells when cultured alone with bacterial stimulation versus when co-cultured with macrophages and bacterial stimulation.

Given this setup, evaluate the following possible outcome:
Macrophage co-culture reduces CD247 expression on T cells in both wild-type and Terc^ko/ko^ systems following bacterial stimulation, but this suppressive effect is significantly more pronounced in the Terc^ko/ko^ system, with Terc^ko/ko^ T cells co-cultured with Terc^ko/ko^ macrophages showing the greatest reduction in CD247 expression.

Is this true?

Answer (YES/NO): NO